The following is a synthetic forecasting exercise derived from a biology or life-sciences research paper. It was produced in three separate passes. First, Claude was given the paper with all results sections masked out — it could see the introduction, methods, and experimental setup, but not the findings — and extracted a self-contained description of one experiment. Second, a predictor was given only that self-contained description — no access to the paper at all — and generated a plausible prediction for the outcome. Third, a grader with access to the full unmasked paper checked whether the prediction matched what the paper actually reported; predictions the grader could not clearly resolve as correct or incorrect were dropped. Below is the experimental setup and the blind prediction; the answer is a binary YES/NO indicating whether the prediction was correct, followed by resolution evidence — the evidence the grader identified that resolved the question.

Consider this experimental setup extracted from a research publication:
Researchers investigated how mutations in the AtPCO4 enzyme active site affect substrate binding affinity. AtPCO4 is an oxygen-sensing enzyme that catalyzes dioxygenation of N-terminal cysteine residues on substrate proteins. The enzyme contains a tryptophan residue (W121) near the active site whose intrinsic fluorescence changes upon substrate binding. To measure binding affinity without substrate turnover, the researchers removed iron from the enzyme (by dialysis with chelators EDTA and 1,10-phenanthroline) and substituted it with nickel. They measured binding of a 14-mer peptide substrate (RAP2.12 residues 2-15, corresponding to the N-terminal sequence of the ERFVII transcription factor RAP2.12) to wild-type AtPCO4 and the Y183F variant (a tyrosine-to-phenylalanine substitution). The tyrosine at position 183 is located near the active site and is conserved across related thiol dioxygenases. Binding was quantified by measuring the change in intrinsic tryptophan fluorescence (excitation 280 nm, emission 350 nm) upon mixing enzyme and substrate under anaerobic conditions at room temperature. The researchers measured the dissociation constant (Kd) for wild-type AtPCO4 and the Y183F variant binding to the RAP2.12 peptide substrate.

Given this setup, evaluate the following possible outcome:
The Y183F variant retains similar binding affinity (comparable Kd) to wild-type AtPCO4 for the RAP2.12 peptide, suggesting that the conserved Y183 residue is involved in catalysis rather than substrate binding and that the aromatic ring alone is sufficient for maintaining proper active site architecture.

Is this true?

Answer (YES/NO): NO